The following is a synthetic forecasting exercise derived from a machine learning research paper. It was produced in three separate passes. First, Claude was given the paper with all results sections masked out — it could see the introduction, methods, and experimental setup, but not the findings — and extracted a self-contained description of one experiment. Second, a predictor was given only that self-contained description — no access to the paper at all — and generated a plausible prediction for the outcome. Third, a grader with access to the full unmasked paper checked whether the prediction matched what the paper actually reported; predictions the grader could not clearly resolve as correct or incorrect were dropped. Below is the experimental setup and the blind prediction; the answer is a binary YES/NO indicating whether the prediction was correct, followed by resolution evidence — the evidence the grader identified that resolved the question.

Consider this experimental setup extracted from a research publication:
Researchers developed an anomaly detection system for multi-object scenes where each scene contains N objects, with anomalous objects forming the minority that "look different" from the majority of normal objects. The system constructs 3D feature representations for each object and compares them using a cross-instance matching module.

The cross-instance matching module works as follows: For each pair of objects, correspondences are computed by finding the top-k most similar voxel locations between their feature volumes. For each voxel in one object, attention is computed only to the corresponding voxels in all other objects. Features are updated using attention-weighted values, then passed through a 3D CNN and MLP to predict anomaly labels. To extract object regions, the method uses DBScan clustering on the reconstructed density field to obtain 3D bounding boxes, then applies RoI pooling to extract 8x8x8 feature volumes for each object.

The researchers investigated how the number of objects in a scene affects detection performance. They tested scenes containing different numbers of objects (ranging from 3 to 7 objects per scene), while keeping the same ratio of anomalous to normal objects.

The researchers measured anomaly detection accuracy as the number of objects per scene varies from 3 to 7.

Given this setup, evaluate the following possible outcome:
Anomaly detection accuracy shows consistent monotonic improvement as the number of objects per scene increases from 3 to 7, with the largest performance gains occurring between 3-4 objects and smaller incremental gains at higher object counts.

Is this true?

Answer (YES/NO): NO